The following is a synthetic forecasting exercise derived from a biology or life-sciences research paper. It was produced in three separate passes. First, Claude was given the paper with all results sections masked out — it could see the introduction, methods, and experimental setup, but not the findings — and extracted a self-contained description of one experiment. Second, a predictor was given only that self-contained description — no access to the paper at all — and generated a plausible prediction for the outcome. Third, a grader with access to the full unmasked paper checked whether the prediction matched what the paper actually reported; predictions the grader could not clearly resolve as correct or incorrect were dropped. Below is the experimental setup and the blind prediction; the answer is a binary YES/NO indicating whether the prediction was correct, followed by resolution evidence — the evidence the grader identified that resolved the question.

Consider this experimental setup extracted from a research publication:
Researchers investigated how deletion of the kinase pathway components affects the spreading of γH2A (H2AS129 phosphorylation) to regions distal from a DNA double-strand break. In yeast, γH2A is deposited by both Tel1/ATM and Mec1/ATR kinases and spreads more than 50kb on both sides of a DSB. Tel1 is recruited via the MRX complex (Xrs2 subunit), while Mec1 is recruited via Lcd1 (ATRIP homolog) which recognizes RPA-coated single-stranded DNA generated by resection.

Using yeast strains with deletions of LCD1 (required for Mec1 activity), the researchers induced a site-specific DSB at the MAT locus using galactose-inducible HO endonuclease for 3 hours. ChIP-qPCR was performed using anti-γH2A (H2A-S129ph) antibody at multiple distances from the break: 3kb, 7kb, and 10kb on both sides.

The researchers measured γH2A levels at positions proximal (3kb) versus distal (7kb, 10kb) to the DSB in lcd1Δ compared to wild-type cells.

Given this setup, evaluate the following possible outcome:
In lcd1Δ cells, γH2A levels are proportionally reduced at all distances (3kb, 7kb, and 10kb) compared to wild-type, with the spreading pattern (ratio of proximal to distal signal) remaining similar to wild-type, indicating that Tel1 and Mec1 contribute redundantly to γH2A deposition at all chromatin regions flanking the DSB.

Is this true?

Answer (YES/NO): NO